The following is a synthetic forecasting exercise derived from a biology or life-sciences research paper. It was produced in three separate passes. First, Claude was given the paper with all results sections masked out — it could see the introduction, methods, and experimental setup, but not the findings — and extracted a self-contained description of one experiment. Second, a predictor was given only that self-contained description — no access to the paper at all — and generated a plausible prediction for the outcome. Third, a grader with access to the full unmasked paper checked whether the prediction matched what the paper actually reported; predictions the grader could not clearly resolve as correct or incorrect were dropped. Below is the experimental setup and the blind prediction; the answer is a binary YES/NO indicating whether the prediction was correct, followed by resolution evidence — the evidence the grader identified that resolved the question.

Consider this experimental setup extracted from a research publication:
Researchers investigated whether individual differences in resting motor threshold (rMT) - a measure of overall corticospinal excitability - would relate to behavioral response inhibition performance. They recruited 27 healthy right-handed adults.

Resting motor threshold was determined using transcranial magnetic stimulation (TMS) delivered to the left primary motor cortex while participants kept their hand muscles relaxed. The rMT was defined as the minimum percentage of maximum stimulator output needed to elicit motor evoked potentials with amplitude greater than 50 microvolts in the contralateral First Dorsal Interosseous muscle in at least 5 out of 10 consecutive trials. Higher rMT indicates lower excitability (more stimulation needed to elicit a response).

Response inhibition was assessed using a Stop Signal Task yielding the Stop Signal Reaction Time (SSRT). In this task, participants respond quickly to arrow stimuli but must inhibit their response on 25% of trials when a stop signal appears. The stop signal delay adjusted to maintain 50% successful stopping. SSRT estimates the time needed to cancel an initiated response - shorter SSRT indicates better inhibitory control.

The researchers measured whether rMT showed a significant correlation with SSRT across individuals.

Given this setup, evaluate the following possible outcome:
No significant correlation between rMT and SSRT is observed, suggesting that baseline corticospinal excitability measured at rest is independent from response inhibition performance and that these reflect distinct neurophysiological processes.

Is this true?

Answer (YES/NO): YES